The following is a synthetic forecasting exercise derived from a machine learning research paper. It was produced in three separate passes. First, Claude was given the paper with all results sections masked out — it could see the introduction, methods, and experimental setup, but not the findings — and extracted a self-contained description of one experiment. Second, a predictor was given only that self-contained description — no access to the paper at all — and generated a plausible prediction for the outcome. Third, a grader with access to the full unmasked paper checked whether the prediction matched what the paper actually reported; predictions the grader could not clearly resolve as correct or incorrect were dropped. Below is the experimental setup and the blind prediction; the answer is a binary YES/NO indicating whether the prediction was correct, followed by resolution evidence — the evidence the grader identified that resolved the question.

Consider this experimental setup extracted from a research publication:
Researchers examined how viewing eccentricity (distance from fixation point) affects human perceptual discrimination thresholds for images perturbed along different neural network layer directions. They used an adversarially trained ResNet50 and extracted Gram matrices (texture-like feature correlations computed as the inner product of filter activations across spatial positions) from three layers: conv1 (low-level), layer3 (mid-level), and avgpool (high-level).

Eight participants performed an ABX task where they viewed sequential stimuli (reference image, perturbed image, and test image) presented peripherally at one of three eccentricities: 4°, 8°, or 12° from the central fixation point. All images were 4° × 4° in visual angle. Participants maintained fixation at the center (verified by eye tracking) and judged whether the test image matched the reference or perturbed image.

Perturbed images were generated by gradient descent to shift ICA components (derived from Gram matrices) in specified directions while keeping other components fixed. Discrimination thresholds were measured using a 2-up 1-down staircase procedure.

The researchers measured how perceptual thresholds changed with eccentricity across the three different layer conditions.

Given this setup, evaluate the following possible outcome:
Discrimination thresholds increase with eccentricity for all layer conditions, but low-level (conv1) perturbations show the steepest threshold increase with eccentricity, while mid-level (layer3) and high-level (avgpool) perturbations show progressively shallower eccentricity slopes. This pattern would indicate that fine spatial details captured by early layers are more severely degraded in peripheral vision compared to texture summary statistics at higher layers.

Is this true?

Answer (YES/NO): YES